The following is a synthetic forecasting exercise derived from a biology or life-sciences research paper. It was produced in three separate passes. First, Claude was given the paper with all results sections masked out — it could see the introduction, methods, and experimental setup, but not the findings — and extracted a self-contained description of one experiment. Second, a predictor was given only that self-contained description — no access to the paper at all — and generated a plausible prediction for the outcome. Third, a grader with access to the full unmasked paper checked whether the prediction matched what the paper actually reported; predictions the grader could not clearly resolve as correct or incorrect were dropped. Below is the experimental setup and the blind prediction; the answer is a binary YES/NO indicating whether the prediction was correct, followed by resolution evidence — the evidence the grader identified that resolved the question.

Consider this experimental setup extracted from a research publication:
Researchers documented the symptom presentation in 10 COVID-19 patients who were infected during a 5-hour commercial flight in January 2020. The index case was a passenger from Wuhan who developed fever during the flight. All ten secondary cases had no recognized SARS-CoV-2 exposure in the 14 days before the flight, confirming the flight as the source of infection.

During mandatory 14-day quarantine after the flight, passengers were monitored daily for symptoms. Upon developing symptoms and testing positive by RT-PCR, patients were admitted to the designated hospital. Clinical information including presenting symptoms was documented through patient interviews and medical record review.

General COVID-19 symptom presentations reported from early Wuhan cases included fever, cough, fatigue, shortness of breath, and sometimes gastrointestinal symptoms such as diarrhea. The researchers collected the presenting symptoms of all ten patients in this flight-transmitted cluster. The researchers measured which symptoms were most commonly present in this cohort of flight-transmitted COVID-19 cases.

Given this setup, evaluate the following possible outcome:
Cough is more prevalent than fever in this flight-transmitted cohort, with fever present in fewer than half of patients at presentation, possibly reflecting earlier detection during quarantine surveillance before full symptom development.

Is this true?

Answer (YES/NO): NO